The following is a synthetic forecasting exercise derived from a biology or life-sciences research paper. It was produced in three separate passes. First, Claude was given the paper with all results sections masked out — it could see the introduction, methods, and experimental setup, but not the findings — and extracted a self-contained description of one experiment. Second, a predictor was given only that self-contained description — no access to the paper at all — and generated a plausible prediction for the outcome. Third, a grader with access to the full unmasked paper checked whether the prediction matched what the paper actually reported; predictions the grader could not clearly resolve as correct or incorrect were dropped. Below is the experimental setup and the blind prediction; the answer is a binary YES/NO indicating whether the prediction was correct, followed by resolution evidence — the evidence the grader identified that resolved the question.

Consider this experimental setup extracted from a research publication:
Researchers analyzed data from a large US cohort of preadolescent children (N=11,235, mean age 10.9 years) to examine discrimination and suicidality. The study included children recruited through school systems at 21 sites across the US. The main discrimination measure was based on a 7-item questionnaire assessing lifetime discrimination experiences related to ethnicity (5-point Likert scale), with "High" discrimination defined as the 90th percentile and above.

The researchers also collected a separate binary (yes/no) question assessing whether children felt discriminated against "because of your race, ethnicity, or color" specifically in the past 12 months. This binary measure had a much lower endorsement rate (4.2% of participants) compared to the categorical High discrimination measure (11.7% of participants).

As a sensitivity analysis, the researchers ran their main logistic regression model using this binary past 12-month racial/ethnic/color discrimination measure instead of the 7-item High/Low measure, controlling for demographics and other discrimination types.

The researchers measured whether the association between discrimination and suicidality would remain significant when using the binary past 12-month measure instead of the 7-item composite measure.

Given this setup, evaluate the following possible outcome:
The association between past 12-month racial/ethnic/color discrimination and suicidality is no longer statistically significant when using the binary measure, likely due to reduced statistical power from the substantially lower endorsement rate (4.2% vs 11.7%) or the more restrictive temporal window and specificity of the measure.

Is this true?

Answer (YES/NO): YES